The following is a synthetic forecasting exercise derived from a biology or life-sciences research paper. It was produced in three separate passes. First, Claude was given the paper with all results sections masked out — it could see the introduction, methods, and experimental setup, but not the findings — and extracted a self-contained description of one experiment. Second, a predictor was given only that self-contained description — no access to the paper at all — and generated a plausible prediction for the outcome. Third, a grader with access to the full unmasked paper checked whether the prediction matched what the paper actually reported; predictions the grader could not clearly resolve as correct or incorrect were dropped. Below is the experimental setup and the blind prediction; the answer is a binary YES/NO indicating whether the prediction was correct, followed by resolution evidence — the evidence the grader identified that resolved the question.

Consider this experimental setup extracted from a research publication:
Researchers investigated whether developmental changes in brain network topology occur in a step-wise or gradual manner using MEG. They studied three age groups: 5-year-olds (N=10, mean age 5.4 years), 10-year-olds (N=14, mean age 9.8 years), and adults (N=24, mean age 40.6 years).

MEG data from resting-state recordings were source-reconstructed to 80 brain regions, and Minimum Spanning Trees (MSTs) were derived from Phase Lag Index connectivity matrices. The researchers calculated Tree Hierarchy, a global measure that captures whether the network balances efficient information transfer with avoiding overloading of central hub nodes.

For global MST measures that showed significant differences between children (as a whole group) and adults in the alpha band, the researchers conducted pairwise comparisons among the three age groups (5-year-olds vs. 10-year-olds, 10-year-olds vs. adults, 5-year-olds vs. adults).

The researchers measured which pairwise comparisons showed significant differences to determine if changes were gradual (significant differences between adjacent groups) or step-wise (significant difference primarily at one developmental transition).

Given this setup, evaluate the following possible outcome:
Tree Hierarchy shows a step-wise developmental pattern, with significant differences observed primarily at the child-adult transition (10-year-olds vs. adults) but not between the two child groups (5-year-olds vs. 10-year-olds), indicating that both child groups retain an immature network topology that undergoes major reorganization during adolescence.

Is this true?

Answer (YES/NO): NO